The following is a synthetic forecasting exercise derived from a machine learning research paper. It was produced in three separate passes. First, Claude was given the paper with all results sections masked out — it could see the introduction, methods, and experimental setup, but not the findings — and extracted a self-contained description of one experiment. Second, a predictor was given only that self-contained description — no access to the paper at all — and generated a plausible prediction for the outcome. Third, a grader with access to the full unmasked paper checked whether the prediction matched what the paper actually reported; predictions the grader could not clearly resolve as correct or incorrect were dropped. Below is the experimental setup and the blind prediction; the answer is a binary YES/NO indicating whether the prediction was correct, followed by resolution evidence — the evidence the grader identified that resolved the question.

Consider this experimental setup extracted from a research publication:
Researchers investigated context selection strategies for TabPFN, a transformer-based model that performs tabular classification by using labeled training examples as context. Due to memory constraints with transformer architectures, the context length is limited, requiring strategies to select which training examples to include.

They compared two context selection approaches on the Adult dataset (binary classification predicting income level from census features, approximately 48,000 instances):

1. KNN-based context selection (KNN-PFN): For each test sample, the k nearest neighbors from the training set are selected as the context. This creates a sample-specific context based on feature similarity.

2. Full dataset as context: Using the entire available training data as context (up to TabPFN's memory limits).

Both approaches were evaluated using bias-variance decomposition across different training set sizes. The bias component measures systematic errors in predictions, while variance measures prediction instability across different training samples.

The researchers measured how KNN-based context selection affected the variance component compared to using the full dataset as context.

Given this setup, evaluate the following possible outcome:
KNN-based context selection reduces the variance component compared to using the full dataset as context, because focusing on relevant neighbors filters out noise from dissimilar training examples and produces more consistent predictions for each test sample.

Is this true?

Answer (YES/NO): NO